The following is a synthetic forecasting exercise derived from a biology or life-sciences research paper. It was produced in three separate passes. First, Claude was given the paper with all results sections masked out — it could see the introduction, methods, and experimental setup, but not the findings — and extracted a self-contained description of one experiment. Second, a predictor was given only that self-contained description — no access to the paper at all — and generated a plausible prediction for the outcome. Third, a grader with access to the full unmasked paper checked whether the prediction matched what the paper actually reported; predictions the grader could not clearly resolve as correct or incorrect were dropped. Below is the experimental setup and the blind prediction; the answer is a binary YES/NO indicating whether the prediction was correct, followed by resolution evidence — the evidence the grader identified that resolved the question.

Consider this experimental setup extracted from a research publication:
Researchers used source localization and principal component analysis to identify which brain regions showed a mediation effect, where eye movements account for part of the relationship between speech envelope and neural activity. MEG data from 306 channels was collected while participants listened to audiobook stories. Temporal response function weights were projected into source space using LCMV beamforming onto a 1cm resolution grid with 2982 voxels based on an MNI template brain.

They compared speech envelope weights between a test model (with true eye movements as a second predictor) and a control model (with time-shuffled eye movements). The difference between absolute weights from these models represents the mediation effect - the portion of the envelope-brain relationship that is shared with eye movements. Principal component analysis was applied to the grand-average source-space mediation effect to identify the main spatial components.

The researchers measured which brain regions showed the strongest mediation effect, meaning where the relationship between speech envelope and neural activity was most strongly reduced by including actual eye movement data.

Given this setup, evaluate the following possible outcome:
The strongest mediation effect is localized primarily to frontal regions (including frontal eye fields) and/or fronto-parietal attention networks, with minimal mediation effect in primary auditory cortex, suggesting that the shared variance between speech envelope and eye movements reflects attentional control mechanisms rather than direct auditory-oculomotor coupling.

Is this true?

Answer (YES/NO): NO